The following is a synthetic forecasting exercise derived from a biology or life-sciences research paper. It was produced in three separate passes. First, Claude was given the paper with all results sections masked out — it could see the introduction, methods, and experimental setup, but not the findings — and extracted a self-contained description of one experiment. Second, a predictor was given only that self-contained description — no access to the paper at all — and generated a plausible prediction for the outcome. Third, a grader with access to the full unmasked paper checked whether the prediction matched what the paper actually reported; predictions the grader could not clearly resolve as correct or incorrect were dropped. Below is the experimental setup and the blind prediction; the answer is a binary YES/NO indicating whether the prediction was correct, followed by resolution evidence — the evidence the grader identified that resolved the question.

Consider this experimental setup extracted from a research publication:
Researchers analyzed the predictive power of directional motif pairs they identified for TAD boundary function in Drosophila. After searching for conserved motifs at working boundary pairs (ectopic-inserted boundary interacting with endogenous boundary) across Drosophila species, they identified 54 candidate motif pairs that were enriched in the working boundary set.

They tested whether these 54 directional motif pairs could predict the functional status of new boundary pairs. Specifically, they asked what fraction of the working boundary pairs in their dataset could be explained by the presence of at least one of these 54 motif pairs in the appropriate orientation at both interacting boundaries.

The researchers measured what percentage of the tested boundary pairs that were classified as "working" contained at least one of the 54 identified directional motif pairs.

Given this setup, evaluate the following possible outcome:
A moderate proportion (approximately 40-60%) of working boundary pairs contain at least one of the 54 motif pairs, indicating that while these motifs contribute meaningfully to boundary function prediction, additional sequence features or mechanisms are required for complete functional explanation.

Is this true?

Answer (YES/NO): NO